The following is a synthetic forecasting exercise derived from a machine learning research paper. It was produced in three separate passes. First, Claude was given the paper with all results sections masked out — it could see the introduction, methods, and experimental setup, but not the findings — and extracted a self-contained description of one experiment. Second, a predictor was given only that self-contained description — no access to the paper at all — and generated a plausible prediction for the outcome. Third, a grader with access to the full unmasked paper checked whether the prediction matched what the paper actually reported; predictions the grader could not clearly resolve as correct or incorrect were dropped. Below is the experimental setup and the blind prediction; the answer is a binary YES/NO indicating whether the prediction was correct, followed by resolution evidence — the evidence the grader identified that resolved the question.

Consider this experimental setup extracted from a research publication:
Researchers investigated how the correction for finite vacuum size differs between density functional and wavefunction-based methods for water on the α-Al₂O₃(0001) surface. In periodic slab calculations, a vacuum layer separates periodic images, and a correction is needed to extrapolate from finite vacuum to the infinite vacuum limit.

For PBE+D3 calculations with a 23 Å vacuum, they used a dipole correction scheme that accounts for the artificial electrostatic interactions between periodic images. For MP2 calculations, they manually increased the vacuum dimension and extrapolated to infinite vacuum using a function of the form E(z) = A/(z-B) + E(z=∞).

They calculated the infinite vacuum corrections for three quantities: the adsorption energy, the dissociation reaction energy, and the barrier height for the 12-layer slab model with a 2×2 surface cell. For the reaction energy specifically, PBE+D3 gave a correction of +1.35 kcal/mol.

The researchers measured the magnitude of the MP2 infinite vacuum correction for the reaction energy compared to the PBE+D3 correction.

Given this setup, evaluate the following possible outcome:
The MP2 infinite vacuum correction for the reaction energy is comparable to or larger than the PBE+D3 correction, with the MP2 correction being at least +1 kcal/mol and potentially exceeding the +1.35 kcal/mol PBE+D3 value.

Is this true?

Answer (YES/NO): YES